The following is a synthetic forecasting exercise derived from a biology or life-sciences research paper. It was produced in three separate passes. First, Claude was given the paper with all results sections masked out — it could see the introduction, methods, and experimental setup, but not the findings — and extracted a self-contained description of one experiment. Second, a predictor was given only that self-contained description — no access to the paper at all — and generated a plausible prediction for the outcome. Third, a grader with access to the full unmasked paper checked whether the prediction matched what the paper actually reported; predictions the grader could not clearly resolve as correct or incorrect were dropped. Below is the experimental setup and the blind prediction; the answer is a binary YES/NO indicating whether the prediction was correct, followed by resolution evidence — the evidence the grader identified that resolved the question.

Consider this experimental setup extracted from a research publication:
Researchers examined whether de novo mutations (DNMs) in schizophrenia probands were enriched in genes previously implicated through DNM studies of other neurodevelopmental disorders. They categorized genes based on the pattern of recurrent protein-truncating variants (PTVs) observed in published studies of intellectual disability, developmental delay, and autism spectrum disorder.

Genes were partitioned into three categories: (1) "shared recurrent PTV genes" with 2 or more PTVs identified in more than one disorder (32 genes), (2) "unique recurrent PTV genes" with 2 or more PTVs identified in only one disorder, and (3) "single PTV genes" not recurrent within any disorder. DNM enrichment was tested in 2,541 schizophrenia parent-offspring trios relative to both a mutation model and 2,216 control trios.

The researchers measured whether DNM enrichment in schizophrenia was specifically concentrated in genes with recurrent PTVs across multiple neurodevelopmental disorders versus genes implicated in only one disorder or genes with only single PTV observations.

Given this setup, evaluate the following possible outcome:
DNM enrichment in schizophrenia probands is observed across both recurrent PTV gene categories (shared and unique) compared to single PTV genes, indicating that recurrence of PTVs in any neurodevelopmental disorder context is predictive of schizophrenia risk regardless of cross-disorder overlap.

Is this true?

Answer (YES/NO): NO